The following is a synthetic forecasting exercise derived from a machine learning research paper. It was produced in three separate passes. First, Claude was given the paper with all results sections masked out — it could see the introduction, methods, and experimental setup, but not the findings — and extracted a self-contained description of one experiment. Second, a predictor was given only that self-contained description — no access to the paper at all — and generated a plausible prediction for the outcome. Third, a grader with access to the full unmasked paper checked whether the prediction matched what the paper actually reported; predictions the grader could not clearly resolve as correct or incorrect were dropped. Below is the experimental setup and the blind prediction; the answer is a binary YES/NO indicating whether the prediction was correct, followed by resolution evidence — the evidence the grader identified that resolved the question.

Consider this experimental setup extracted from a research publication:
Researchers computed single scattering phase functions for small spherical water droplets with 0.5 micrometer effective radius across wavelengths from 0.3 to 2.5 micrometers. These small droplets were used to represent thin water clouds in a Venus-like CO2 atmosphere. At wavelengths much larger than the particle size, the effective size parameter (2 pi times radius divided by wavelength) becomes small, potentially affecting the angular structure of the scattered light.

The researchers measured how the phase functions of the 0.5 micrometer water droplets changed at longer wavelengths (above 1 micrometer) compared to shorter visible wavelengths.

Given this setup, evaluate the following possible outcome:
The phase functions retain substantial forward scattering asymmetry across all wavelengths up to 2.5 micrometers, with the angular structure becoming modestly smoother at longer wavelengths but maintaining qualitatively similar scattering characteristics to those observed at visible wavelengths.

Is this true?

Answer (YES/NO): NO